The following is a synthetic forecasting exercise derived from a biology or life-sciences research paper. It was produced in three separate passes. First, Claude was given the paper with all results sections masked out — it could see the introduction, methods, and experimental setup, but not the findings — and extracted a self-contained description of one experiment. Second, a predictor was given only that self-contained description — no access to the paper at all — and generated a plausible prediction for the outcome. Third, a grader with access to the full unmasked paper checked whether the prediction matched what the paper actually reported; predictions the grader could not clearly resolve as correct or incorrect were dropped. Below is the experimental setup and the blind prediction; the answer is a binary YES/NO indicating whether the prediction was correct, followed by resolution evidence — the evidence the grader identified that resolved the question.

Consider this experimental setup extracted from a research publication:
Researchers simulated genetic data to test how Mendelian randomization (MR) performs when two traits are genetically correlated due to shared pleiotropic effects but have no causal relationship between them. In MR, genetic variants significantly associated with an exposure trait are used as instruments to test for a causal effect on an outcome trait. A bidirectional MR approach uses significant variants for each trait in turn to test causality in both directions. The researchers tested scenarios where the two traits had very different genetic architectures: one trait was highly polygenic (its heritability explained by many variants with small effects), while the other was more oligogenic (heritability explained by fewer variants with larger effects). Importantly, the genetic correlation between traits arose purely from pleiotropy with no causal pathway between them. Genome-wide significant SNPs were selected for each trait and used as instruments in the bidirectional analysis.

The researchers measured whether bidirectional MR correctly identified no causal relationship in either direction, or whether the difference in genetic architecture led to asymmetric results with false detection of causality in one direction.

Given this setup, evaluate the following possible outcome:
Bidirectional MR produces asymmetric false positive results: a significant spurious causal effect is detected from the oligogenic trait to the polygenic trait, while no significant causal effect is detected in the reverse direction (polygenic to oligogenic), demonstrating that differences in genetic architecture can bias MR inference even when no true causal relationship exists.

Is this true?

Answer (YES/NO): YES